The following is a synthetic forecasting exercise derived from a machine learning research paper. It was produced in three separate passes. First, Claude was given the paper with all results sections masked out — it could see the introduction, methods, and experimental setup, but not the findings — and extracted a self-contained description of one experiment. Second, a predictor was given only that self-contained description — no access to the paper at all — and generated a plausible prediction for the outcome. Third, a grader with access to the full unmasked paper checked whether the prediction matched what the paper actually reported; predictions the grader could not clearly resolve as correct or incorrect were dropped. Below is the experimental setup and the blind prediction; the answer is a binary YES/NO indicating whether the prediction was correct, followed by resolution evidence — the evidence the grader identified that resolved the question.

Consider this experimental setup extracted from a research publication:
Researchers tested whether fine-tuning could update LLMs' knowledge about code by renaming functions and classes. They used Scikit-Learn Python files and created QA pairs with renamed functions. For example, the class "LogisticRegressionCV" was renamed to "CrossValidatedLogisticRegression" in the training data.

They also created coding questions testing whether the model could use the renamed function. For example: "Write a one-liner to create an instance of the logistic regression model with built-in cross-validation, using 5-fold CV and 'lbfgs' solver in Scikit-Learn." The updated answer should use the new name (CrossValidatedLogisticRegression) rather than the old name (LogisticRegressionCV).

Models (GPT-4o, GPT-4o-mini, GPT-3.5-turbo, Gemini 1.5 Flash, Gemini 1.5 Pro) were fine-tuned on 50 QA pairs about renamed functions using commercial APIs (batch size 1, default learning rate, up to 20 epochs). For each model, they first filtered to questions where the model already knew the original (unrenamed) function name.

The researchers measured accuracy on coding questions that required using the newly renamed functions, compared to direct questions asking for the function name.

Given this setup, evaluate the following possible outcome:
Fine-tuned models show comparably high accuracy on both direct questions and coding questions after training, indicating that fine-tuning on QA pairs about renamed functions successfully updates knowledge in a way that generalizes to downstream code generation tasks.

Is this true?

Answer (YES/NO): NO